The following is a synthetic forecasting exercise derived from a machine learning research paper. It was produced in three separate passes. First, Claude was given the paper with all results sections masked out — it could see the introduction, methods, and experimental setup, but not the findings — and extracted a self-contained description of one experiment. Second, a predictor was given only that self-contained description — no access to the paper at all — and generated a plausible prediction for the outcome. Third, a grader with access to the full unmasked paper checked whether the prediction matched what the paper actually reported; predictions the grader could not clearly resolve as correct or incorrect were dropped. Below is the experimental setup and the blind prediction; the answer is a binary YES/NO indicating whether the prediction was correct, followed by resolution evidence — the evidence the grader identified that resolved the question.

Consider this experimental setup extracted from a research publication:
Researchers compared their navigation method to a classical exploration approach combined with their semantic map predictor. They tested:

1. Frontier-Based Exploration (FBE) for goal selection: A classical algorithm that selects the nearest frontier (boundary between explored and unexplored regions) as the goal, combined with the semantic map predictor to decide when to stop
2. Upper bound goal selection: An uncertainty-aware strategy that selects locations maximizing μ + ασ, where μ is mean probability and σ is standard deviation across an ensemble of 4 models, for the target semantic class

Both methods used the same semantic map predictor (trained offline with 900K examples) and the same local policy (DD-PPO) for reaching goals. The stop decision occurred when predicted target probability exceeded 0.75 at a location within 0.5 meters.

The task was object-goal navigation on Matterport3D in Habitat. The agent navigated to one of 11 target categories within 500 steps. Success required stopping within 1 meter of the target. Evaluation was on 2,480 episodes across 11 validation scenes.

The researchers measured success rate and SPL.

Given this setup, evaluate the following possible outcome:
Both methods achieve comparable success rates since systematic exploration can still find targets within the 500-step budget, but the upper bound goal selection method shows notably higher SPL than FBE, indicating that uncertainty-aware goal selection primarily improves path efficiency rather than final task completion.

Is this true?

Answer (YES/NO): NO